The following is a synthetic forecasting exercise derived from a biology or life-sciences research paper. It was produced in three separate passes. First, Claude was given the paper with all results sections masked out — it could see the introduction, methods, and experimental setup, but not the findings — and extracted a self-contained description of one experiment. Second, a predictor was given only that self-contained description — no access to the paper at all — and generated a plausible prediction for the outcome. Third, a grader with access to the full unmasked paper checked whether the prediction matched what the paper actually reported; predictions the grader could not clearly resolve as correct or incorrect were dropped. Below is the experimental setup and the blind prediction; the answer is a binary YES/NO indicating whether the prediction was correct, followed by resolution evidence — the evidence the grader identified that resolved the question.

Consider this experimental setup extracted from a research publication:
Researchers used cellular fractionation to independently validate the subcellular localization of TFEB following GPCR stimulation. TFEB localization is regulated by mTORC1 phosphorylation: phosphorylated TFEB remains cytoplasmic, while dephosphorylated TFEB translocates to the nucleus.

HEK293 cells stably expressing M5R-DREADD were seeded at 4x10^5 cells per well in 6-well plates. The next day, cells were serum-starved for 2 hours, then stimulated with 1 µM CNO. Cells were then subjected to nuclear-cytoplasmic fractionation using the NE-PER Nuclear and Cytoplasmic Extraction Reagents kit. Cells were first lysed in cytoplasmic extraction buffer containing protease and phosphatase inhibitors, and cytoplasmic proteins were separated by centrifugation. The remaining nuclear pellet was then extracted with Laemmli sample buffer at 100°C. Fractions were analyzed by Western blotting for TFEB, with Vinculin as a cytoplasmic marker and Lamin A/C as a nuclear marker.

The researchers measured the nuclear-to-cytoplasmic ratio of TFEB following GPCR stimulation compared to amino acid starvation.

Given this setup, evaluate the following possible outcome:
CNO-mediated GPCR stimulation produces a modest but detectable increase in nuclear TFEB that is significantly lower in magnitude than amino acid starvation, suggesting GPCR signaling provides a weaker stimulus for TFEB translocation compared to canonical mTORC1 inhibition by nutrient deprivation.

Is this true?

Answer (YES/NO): NO